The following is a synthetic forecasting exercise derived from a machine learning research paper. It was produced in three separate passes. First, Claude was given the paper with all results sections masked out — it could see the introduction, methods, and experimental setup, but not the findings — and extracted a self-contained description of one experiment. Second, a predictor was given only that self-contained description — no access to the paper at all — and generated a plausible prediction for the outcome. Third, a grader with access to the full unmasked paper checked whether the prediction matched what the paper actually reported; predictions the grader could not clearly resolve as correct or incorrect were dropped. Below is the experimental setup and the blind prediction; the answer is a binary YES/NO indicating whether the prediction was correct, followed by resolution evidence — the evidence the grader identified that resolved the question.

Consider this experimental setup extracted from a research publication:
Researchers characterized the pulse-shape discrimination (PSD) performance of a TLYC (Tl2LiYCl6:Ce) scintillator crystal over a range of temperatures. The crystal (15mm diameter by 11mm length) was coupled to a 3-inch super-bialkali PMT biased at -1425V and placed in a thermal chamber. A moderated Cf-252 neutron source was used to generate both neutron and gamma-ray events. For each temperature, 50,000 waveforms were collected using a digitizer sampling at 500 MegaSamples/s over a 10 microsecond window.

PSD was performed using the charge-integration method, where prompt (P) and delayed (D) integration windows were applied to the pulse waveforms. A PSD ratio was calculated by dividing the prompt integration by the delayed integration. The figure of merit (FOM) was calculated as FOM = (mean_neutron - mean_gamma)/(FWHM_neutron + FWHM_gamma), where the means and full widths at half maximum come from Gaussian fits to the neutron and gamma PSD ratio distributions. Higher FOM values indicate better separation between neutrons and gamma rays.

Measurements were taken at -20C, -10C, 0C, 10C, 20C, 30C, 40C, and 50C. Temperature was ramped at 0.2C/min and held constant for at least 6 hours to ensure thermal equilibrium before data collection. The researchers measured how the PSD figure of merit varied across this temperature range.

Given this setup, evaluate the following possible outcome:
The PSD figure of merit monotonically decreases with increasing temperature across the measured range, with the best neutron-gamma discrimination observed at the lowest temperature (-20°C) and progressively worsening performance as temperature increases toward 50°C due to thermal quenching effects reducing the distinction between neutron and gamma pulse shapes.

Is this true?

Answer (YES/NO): NO